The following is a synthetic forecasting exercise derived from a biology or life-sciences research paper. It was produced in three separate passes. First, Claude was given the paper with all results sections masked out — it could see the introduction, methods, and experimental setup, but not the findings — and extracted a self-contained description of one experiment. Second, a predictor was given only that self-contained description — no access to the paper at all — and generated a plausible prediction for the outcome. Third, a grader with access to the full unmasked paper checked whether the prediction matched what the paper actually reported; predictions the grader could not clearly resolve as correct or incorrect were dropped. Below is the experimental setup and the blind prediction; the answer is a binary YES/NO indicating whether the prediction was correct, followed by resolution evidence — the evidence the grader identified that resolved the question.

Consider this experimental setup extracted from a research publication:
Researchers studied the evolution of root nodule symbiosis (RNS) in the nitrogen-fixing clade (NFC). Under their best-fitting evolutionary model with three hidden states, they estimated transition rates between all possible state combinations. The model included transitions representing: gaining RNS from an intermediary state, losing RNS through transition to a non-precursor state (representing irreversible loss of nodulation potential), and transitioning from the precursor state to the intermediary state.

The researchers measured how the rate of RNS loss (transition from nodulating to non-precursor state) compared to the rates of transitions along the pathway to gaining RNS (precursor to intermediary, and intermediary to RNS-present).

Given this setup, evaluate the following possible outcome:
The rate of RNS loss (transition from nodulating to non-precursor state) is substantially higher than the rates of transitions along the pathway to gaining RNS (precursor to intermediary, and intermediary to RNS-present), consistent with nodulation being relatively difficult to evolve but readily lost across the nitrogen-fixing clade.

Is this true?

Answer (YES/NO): NO